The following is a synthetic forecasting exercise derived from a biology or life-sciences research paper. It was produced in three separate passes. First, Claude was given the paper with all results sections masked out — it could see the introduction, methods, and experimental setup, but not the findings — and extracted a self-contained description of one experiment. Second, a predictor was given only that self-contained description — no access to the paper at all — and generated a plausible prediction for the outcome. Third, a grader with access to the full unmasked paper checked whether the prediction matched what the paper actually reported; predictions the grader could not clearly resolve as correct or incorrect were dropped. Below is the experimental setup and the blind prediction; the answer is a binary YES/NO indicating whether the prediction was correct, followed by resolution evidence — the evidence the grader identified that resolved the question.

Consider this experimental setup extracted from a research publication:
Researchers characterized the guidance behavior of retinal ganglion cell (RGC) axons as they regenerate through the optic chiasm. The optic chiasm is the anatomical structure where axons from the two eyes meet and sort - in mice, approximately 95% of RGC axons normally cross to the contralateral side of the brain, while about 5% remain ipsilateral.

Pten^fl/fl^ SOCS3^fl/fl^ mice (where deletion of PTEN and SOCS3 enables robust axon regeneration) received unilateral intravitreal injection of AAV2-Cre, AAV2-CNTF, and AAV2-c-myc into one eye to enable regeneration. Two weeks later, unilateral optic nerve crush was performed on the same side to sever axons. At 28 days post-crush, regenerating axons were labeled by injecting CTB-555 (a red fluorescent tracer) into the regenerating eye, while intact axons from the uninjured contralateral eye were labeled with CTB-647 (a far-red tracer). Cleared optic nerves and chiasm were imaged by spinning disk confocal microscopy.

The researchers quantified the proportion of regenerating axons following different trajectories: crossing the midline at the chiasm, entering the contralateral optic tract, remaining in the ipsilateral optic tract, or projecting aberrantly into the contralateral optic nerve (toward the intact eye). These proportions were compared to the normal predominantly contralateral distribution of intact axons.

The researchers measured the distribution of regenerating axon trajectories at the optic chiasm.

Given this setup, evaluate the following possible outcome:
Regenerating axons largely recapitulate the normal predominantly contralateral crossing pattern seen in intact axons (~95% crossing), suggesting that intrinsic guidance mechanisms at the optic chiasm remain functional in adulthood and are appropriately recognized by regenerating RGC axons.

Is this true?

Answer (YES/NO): NO